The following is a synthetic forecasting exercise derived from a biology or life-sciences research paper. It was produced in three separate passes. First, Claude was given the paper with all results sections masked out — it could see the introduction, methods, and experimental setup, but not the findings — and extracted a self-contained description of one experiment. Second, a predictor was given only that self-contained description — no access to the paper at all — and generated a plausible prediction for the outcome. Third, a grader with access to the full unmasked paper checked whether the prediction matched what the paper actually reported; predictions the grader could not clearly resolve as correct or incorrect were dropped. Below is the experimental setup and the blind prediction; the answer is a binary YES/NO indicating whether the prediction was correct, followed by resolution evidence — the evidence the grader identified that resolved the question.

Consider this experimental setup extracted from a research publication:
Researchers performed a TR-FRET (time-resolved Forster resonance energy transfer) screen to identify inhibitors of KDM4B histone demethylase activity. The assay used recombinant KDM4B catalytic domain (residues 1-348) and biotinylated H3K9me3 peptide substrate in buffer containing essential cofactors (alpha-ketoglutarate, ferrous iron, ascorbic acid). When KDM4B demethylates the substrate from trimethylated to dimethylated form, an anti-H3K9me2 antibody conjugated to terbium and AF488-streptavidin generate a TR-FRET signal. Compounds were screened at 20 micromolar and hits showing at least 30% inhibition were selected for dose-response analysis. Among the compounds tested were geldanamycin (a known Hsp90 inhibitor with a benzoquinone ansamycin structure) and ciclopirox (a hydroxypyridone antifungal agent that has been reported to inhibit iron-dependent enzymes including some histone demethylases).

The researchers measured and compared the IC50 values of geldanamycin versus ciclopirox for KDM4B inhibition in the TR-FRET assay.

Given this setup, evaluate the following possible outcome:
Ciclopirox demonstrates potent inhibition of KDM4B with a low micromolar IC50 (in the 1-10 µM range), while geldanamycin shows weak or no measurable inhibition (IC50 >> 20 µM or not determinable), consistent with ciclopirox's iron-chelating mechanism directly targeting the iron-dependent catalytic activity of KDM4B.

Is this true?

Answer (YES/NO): NO